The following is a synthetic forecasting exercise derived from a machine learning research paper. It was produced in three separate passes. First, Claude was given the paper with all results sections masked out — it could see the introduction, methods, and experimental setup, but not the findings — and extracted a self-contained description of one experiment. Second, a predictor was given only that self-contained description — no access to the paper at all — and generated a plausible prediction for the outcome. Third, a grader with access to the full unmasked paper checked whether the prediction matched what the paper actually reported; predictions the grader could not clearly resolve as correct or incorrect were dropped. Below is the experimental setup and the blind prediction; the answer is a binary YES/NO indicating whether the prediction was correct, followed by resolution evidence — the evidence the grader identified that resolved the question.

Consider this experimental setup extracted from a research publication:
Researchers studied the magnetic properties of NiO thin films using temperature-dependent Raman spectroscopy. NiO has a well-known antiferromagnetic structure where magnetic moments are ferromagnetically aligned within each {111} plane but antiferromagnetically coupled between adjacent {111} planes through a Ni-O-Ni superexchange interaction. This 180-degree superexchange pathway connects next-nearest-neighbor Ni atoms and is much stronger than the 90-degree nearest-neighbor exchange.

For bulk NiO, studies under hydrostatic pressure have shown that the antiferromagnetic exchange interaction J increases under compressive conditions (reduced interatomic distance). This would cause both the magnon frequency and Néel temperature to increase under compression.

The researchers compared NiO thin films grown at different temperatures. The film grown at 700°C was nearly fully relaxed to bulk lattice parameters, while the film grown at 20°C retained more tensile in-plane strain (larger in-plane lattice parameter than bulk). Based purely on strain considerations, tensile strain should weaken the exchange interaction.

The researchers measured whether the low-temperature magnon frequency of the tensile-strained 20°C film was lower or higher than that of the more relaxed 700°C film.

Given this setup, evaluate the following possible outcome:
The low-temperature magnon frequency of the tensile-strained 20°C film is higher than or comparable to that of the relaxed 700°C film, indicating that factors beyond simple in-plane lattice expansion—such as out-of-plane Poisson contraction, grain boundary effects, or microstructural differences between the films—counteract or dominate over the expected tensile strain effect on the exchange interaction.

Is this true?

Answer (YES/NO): NO